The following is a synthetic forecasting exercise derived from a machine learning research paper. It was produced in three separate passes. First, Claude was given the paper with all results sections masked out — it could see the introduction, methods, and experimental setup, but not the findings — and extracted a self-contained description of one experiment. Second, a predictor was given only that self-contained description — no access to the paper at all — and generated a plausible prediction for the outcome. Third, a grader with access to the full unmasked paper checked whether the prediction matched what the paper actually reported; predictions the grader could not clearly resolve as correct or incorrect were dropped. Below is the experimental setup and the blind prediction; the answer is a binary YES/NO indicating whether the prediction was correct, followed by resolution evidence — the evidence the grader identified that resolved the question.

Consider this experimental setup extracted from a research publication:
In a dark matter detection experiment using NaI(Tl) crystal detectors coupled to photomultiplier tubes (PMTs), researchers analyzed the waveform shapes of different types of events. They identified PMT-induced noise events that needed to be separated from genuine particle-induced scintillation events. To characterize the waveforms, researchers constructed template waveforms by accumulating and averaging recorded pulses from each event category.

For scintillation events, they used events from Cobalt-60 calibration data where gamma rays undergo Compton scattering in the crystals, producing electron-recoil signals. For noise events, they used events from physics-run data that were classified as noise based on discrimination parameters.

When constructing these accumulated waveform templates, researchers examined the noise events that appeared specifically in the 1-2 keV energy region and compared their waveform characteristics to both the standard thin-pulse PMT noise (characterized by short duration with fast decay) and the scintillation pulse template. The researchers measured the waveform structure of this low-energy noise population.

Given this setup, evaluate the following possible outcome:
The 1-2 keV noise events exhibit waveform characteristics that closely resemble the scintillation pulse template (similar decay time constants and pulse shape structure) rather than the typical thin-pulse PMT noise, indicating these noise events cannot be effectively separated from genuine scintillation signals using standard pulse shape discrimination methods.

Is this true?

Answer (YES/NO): NO